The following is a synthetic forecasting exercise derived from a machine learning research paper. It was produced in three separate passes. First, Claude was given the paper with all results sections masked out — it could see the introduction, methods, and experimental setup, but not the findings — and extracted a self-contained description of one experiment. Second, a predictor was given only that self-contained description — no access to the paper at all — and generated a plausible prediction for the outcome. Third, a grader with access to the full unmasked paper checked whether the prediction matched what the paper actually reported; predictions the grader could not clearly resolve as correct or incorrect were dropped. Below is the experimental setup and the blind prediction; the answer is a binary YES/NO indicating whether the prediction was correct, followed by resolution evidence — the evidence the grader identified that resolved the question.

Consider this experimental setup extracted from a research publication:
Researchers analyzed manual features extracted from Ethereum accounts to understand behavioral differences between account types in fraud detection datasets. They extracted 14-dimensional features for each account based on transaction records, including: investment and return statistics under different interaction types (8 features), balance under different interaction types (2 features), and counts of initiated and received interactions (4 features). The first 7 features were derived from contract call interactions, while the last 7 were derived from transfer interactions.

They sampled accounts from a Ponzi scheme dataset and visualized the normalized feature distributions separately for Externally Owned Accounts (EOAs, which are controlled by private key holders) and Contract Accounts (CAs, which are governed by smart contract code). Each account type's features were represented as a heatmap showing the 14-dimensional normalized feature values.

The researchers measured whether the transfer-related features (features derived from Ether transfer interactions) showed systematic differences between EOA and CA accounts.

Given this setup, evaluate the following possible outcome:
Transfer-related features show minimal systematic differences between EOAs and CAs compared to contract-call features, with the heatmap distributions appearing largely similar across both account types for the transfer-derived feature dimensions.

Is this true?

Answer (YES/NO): NO